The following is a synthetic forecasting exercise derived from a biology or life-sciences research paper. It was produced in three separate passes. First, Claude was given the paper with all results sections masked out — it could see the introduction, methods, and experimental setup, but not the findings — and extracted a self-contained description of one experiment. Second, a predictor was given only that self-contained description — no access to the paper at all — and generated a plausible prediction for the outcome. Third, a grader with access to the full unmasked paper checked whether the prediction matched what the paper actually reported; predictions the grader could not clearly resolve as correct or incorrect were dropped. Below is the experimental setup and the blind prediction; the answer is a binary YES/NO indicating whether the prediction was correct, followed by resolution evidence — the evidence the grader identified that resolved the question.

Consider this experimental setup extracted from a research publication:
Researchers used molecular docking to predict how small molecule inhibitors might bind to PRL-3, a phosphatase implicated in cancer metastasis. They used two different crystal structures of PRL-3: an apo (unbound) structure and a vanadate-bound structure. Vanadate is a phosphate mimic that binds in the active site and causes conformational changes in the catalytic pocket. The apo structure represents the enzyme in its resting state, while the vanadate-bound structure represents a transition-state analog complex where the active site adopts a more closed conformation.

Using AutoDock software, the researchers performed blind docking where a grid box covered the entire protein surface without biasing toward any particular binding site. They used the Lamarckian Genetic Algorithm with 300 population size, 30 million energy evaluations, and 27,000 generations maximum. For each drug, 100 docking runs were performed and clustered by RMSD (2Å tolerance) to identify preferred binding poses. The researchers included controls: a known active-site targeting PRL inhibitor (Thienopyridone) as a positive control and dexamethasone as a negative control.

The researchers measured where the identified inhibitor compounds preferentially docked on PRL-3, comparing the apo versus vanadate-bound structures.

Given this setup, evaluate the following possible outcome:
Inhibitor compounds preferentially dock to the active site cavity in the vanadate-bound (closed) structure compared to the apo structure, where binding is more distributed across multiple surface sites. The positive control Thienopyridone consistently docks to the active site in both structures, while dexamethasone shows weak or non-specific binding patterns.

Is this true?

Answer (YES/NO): NO